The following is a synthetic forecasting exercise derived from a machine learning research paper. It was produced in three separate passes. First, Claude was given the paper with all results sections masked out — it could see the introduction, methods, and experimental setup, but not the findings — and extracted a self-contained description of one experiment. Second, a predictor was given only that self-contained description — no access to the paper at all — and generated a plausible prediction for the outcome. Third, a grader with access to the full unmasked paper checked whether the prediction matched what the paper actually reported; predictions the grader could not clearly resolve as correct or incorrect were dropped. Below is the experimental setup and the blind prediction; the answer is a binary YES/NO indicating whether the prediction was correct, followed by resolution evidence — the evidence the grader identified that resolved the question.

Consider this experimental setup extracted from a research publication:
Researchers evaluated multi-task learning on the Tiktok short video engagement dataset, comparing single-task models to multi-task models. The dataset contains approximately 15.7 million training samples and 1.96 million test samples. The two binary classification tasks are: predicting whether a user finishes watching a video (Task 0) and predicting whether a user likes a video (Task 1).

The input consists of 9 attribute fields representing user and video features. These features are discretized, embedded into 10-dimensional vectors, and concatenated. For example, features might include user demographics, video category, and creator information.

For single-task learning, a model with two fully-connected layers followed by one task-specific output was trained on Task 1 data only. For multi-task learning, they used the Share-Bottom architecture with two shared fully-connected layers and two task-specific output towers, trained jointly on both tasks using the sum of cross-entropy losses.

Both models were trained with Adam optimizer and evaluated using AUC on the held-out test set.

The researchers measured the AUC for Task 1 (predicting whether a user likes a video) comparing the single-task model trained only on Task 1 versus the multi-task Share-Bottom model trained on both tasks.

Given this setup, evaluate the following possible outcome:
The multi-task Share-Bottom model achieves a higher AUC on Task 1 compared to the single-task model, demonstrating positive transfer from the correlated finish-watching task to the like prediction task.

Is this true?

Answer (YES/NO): NO